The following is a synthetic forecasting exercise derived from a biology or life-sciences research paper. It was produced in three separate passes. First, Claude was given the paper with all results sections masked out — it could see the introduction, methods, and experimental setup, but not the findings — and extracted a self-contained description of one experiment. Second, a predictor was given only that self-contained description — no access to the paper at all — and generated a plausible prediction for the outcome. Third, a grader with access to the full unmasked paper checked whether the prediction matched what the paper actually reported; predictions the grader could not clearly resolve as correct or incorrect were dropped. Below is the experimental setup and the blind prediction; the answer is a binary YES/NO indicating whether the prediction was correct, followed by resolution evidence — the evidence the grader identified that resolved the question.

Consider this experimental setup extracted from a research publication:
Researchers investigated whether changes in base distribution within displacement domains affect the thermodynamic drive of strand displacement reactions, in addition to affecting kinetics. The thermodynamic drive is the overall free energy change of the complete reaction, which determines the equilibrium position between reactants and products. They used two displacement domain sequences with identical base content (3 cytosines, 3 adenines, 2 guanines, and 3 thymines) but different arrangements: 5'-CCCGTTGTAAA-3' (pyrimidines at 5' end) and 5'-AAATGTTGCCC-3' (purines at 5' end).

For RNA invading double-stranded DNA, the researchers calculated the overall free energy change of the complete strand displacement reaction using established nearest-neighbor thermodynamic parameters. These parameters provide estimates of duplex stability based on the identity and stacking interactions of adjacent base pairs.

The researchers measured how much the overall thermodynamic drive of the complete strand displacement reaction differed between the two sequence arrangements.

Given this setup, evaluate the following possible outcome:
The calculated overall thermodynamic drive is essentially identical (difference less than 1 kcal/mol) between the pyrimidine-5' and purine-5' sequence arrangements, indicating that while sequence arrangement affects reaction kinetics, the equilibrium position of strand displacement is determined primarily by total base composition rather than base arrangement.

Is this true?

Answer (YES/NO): YES